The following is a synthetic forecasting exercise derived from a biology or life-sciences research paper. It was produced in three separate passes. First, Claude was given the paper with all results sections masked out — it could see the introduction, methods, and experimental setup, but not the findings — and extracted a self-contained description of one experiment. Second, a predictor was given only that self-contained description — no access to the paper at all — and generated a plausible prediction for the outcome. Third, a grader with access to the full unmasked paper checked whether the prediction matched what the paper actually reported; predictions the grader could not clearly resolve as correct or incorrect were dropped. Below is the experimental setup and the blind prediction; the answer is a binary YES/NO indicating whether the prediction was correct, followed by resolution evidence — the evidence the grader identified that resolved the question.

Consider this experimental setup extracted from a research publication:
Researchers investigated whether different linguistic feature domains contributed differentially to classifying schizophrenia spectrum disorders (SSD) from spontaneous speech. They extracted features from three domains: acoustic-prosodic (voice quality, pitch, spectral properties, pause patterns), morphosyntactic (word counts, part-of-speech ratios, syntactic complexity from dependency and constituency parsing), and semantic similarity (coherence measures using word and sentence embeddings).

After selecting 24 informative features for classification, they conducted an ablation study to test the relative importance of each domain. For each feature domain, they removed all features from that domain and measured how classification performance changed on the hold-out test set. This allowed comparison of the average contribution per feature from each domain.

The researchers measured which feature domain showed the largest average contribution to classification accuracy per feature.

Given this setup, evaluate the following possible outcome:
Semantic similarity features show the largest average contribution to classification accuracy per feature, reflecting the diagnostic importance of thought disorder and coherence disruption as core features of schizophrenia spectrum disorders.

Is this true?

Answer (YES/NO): NO